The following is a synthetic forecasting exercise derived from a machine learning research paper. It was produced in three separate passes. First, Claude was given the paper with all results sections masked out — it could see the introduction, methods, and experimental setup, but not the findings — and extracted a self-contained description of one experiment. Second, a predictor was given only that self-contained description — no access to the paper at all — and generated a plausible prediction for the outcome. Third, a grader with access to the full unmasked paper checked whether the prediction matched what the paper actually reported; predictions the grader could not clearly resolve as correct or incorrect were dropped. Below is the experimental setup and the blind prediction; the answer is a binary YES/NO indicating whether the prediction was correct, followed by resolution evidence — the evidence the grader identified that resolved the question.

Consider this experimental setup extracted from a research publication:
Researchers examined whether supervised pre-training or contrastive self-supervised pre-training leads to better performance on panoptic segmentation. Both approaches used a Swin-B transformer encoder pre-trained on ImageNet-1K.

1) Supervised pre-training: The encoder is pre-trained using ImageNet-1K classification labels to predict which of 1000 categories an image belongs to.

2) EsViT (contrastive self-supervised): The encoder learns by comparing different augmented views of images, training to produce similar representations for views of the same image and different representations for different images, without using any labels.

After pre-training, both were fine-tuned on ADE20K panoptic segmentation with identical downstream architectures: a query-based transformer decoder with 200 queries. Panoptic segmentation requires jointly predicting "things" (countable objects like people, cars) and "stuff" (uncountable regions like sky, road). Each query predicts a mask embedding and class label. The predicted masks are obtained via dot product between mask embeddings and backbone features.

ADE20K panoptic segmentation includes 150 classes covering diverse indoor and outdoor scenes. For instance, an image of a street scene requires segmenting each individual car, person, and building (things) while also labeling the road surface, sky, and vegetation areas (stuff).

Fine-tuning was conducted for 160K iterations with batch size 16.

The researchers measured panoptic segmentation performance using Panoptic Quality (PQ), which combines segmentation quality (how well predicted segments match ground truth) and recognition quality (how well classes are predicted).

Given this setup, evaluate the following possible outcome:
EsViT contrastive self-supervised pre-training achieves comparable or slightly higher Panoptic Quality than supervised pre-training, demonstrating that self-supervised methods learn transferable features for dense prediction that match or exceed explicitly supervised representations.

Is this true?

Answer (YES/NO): YES